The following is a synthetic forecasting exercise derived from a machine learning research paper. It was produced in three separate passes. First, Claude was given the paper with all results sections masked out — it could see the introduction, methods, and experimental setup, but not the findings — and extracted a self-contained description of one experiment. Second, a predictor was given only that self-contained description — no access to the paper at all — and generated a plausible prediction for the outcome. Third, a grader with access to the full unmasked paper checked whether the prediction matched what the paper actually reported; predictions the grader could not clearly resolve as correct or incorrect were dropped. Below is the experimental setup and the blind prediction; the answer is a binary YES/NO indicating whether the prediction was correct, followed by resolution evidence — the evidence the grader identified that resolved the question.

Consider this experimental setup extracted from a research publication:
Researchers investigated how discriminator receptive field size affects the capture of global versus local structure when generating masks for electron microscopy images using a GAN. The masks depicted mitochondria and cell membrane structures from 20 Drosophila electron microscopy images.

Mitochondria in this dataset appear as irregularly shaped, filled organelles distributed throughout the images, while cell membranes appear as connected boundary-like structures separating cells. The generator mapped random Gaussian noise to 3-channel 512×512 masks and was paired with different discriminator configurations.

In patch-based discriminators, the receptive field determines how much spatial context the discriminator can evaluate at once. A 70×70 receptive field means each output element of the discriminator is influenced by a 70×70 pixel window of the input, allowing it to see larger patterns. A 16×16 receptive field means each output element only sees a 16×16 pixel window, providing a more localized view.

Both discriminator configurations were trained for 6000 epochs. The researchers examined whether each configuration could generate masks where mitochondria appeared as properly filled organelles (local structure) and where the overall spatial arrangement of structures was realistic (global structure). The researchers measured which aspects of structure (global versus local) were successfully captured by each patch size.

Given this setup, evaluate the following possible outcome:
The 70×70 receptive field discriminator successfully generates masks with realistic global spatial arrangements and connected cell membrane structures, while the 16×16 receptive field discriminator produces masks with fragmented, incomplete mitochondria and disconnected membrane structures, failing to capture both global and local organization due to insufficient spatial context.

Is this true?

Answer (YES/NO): NO